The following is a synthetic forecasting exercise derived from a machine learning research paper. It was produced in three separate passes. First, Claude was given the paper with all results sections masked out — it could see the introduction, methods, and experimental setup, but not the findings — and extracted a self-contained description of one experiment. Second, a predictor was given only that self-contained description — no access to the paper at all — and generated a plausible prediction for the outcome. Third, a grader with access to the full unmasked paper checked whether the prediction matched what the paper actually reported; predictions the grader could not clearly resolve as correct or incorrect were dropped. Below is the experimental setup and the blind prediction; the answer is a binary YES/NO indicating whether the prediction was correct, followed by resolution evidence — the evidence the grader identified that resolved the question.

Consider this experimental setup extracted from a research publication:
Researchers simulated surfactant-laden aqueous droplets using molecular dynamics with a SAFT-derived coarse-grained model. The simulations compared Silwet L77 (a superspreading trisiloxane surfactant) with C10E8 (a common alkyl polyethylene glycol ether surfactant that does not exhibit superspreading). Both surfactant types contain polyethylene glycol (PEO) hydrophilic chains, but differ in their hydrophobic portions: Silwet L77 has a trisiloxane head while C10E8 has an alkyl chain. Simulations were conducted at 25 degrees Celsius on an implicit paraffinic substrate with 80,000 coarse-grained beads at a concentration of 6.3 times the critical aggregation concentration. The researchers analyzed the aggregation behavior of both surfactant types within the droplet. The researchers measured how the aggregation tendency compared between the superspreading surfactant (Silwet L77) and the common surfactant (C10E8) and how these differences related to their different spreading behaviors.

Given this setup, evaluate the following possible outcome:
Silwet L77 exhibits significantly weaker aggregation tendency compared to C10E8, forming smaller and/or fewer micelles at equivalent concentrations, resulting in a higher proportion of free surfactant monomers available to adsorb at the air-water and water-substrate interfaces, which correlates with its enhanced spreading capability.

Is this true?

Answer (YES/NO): YES